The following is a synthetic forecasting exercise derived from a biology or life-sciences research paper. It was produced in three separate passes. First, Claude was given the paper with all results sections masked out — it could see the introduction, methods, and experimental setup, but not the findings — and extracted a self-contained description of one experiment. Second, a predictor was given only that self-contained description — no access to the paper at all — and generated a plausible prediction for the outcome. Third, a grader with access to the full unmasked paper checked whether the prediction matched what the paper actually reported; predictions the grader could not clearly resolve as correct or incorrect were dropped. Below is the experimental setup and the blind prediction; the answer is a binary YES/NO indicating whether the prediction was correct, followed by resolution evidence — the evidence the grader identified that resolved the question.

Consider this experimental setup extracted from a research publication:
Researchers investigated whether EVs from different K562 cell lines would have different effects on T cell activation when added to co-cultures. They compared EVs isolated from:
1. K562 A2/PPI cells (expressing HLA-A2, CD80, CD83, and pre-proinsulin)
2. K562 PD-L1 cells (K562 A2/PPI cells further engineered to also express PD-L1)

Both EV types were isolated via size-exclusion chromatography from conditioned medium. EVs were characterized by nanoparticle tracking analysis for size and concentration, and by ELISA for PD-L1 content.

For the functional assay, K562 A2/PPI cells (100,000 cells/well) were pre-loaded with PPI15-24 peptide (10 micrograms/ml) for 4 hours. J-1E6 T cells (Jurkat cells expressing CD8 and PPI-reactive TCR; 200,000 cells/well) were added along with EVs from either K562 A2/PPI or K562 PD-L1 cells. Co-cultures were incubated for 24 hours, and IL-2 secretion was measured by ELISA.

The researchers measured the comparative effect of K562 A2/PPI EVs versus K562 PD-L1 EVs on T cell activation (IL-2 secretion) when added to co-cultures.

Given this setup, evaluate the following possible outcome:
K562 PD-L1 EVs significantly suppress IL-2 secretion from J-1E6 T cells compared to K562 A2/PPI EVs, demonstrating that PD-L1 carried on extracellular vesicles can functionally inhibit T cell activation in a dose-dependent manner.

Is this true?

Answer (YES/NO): YES